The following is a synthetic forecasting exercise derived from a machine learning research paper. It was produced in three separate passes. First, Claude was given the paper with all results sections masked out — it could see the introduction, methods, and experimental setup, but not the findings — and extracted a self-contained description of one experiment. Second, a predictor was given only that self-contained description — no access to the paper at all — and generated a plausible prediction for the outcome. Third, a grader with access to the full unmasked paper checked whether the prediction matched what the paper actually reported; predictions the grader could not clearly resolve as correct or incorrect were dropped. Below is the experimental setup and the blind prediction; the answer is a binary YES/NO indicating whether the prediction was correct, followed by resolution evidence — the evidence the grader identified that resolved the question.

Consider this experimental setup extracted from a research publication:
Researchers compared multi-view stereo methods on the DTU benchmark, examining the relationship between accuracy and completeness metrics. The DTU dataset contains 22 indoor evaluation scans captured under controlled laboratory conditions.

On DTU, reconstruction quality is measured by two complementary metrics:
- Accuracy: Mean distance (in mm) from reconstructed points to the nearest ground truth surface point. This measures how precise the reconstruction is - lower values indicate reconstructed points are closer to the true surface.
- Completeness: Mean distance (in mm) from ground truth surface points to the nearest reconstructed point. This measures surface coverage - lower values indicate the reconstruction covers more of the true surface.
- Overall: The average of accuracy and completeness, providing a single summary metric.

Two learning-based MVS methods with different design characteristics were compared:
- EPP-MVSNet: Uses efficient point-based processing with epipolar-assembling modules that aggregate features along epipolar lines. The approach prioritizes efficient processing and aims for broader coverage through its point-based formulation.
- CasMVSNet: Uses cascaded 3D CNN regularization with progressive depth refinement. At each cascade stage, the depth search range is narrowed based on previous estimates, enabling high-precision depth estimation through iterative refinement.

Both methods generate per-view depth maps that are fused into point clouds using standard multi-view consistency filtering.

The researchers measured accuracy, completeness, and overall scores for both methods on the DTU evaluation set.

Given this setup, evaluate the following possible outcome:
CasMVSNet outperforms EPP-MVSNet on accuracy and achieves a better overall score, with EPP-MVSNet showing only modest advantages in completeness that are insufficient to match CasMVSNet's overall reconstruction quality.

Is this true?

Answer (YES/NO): NO